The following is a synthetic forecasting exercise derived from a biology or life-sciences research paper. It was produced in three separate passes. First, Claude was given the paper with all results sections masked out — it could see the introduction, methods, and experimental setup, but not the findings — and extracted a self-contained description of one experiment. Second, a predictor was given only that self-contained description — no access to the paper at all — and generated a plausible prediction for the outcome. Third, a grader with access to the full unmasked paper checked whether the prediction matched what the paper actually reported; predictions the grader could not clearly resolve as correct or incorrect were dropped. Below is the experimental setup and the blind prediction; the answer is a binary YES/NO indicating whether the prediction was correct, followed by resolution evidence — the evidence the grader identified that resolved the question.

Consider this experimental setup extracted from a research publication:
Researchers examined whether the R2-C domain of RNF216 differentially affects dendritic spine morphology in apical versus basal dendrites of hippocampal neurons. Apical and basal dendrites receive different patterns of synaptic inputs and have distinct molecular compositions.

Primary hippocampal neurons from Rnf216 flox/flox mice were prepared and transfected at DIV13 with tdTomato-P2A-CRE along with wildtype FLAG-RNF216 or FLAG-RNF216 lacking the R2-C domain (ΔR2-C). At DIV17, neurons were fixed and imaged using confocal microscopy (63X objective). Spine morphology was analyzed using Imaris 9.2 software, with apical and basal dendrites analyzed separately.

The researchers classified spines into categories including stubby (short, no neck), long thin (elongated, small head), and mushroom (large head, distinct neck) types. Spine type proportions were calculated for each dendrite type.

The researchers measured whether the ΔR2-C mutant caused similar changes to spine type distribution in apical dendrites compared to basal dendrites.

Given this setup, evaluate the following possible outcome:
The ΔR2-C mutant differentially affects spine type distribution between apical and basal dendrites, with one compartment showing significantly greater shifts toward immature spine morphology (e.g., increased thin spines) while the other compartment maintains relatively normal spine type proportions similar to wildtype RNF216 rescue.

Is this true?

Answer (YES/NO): NO